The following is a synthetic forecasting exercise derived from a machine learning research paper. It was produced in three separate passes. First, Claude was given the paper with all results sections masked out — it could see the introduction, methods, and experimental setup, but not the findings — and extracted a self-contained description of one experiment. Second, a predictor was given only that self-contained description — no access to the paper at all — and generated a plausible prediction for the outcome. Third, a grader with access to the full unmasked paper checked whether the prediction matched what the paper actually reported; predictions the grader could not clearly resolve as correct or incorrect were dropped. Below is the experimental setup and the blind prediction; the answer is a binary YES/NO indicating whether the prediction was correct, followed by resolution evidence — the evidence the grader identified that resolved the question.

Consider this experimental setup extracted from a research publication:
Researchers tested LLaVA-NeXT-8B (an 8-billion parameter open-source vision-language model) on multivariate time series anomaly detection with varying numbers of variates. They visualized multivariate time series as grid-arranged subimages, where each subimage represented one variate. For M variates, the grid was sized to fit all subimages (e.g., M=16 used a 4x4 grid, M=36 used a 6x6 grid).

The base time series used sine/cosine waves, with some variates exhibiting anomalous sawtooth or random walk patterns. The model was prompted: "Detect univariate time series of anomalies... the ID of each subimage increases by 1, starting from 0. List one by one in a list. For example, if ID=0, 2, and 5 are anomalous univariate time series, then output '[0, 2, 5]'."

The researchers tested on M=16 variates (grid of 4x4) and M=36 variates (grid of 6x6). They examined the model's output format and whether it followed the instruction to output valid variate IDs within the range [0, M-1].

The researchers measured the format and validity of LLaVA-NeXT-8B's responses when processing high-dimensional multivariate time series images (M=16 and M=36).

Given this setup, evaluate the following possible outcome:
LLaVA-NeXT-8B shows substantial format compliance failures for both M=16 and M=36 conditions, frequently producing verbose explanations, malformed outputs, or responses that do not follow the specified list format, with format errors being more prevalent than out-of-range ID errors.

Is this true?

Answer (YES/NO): NO